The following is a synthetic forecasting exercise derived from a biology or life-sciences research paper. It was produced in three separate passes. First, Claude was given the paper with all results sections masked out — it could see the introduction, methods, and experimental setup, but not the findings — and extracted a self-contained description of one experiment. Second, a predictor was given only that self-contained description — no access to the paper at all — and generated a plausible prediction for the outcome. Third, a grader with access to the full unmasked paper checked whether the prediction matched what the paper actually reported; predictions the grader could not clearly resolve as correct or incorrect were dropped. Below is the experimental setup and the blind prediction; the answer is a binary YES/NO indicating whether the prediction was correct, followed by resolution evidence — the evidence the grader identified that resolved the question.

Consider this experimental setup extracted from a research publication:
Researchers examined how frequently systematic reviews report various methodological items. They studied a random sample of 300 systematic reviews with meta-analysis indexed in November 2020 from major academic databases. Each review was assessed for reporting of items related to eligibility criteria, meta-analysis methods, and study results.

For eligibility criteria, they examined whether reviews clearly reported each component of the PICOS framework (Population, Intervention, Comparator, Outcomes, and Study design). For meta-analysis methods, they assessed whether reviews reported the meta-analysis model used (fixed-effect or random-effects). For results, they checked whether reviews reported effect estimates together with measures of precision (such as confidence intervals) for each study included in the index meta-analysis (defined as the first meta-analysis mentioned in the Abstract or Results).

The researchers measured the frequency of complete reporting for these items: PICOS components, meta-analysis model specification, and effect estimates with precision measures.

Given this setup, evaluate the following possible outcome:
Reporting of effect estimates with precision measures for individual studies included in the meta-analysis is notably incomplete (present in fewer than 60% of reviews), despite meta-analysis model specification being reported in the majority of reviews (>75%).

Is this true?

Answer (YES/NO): NO